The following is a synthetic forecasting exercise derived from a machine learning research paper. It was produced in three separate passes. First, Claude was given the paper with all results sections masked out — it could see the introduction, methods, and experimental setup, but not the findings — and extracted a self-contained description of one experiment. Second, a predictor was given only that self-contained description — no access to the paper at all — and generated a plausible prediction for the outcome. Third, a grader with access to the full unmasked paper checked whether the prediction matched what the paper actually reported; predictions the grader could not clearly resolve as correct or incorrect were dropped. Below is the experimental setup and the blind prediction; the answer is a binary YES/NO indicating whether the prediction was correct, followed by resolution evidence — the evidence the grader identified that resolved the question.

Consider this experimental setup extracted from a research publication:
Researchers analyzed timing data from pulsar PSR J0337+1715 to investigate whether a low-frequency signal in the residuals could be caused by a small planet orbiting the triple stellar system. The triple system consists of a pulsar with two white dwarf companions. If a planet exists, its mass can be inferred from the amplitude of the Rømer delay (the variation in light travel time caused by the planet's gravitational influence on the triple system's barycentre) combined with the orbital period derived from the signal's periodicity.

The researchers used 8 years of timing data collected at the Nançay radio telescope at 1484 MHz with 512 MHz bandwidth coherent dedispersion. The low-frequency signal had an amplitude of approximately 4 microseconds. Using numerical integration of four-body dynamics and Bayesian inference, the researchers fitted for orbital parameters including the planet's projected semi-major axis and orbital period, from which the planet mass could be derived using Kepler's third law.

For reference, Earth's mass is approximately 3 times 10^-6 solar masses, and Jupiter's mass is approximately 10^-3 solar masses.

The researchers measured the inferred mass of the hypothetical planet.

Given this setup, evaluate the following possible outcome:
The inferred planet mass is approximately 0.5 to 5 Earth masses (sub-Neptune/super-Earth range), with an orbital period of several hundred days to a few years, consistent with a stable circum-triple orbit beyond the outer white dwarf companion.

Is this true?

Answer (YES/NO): NO